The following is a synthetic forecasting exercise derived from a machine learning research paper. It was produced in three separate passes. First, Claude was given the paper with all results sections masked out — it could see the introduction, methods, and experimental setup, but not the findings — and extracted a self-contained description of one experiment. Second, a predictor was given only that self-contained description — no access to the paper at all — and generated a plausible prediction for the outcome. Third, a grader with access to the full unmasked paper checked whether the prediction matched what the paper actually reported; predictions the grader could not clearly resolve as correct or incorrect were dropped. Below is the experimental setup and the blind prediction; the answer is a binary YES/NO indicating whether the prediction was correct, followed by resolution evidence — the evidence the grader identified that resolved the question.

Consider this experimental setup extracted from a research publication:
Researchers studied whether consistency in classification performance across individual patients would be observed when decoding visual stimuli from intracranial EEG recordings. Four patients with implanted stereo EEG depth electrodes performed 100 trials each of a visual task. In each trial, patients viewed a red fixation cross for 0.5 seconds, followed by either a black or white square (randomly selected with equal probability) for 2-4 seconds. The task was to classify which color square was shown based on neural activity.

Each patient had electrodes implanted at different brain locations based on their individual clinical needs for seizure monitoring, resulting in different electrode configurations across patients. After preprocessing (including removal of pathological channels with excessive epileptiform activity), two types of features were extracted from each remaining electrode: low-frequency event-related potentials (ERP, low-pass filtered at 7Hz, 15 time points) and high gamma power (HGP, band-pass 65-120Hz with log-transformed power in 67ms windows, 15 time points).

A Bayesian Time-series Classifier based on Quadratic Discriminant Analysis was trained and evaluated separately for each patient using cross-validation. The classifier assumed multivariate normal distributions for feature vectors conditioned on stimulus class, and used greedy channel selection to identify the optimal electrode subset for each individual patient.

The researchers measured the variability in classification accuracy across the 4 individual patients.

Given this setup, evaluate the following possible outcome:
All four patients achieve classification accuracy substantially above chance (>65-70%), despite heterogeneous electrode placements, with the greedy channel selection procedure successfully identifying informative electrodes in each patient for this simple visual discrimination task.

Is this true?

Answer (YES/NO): YES